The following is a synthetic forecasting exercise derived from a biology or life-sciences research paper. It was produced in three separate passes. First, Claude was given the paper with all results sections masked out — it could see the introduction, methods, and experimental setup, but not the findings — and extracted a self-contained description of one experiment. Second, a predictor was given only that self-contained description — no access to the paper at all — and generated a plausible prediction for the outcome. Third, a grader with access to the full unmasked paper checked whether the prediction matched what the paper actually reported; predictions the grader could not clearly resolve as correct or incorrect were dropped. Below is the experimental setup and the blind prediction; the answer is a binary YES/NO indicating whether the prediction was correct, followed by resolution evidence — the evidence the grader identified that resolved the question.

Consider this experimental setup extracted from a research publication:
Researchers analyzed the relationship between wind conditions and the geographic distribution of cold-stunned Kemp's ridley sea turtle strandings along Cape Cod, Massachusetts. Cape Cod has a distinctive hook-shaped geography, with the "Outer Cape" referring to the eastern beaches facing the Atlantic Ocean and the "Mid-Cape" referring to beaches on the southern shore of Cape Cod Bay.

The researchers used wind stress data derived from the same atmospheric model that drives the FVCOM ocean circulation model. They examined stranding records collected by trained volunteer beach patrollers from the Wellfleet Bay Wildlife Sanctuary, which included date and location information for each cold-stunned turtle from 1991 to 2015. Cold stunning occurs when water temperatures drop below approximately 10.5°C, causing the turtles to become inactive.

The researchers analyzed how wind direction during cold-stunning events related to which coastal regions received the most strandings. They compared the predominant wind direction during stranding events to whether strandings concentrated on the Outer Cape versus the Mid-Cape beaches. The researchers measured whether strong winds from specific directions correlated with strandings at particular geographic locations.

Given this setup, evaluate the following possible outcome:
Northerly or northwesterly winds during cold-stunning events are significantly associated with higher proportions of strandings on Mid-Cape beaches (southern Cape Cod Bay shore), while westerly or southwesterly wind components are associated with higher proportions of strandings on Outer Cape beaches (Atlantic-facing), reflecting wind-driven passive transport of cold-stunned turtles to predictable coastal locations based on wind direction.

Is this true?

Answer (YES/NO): YES